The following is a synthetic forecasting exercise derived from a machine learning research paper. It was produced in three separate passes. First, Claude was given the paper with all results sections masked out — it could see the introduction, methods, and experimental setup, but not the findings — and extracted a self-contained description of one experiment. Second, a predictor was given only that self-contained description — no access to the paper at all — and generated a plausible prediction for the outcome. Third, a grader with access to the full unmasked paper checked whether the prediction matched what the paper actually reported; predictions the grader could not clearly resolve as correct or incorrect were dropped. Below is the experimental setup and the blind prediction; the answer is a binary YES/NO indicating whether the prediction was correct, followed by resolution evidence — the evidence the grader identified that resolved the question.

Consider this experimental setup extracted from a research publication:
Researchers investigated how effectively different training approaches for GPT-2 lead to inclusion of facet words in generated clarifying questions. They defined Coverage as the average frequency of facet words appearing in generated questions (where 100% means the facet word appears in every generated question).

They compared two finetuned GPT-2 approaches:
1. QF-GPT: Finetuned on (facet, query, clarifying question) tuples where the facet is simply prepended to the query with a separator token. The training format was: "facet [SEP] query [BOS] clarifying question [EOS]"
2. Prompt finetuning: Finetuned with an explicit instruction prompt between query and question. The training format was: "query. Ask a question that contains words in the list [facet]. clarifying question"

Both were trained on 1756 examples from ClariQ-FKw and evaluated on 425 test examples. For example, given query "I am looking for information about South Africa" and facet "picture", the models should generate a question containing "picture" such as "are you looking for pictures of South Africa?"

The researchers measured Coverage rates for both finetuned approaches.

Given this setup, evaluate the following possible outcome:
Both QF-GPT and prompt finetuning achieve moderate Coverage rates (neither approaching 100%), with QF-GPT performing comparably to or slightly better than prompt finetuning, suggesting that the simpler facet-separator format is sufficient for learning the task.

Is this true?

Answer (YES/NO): NO